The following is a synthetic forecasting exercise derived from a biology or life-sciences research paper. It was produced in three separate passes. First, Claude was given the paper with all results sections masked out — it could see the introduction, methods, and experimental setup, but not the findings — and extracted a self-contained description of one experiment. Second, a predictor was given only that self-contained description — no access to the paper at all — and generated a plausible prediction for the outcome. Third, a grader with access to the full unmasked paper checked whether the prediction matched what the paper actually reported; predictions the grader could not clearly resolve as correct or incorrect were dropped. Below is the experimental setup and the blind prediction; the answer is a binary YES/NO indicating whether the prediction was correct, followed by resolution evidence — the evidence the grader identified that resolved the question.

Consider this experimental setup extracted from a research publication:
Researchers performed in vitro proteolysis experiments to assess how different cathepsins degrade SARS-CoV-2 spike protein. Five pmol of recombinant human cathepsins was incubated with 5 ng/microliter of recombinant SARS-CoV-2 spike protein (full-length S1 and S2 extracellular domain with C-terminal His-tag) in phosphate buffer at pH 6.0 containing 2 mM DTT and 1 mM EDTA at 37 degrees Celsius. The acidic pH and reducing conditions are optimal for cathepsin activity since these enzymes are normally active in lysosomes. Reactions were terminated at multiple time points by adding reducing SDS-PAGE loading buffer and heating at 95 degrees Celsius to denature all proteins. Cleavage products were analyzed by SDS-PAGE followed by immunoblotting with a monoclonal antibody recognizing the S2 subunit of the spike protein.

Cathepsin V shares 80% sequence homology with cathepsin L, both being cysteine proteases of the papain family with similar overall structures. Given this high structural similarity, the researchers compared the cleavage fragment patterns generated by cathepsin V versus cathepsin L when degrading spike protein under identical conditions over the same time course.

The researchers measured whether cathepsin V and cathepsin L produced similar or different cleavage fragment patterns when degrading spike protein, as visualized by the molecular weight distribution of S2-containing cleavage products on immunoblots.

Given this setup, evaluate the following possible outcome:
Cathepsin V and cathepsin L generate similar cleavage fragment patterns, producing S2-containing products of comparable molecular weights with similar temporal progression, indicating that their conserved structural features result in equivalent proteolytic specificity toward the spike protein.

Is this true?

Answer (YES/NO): NO